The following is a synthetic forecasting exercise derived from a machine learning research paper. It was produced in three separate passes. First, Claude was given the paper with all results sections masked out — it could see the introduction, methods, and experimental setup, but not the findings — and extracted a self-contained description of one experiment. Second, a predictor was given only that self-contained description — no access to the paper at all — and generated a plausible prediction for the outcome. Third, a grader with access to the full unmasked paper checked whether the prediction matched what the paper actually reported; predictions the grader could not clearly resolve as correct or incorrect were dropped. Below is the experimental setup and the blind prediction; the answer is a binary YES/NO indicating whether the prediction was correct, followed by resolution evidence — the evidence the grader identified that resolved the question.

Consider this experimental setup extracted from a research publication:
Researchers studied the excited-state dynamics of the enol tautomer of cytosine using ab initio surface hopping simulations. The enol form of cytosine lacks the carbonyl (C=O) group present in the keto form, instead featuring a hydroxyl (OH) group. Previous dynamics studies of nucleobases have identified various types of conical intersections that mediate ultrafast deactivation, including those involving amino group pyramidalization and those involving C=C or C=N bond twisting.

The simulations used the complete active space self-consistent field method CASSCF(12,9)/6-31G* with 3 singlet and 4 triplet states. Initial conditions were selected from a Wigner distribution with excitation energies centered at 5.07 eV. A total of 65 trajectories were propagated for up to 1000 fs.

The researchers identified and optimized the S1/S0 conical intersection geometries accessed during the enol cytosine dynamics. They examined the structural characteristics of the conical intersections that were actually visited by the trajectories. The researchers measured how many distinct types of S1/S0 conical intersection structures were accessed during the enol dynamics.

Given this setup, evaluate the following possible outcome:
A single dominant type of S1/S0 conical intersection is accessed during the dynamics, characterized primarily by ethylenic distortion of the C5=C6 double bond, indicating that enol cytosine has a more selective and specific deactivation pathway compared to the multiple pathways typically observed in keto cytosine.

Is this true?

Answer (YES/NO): NO